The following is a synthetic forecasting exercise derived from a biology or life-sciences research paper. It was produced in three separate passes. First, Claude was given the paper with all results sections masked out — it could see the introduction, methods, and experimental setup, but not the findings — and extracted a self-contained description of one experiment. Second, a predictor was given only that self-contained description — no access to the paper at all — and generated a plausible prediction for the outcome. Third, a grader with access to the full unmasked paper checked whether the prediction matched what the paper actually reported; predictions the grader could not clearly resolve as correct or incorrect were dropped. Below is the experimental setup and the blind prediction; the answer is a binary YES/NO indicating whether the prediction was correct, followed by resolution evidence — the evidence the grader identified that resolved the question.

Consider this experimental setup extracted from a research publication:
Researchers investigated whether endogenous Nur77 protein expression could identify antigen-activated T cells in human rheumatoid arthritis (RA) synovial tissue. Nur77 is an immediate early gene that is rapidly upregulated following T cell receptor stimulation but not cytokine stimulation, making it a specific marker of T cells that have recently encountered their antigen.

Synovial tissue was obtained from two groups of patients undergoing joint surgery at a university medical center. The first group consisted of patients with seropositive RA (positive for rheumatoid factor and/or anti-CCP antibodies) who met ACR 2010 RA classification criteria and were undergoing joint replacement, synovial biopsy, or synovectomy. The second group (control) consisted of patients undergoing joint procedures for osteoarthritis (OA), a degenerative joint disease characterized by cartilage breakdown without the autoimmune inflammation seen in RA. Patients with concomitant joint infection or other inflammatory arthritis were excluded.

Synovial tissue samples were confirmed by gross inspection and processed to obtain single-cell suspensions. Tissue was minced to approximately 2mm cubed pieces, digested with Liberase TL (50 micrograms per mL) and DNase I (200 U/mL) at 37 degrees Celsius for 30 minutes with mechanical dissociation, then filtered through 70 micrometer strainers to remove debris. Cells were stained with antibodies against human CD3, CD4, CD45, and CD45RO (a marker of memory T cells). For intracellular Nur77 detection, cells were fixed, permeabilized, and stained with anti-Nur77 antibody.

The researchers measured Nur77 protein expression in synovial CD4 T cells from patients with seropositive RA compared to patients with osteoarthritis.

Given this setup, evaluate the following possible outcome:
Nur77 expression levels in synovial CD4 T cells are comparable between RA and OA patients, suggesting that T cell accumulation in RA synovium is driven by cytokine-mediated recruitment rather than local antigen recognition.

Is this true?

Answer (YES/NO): NO